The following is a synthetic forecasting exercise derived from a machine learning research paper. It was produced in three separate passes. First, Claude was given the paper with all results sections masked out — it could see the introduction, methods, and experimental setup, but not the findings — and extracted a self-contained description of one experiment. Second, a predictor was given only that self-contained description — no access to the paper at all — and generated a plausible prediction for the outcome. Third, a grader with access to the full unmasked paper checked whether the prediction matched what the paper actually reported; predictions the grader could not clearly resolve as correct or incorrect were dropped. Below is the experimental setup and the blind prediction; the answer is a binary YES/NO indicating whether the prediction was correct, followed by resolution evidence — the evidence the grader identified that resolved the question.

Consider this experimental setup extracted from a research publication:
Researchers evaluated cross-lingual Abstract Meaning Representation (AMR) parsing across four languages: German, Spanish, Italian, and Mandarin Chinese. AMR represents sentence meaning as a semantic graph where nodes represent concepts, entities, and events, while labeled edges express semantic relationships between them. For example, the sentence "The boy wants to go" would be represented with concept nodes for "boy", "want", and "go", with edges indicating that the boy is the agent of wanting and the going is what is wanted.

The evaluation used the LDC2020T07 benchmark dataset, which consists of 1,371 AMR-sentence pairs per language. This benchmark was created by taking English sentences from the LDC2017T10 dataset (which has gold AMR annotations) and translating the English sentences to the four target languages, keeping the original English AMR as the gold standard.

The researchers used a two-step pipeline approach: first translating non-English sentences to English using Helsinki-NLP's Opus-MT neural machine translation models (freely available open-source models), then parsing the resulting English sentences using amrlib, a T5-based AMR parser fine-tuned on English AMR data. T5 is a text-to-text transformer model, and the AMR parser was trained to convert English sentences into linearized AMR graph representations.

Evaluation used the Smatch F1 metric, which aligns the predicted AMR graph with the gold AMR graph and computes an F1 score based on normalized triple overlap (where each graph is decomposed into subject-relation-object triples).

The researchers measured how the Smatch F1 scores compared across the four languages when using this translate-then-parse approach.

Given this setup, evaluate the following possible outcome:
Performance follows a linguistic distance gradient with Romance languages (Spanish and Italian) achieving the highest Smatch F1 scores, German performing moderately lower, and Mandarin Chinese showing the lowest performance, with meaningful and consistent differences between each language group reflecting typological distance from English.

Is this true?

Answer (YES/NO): NO